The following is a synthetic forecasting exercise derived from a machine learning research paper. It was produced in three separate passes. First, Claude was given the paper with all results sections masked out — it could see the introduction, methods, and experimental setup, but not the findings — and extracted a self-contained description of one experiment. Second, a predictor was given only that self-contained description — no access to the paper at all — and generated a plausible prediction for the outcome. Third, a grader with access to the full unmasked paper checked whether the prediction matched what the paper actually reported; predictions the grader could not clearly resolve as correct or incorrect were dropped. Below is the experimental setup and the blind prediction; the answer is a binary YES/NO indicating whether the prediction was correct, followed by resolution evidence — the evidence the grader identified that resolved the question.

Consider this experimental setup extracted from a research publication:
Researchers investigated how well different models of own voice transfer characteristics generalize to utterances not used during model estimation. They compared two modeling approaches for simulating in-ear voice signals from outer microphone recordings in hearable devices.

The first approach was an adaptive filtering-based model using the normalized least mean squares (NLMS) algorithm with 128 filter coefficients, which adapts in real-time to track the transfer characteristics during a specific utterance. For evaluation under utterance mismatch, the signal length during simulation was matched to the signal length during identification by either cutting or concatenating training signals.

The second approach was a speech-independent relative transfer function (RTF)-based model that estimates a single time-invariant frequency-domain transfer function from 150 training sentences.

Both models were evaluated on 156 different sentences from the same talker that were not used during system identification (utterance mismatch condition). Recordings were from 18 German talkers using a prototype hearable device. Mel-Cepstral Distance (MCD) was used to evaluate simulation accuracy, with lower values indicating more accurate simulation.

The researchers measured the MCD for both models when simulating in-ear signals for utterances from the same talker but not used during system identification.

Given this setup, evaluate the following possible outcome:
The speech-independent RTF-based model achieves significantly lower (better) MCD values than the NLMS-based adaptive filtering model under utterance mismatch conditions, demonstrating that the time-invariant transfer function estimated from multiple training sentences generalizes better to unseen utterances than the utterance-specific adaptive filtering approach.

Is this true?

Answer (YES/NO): YES